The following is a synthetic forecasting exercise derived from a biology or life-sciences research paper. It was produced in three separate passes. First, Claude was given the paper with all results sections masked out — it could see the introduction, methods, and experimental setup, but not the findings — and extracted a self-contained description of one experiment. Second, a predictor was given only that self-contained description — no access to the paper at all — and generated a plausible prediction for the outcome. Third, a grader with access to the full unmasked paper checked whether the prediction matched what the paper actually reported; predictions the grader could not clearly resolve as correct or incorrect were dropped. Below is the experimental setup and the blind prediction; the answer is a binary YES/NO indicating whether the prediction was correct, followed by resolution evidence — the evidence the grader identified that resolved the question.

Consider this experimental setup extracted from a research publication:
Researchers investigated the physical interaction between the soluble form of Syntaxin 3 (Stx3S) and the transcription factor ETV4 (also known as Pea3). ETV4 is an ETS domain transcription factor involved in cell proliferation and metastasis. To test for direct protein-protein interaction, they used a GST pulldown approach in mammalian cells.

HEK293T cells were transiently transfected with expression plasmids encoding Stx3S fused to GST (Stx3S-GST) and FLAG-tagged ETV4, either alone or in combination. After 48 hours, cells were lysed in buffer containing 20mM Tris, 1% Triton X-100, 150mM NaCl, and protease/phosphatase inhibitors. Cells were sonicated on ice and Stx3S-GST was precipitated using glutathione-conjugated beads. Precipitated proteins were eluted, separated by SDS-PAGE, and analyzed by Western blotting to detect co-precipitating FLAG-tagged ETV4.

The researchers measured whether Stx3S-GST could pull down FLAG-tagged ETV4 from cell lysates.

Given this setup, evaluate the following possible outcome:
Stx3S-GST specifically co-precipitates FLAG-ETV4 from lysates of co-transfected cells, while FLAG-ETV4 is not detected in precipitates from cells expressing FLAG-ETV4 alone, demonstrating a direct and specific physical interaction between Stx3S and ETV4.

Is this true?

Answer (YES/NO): YES